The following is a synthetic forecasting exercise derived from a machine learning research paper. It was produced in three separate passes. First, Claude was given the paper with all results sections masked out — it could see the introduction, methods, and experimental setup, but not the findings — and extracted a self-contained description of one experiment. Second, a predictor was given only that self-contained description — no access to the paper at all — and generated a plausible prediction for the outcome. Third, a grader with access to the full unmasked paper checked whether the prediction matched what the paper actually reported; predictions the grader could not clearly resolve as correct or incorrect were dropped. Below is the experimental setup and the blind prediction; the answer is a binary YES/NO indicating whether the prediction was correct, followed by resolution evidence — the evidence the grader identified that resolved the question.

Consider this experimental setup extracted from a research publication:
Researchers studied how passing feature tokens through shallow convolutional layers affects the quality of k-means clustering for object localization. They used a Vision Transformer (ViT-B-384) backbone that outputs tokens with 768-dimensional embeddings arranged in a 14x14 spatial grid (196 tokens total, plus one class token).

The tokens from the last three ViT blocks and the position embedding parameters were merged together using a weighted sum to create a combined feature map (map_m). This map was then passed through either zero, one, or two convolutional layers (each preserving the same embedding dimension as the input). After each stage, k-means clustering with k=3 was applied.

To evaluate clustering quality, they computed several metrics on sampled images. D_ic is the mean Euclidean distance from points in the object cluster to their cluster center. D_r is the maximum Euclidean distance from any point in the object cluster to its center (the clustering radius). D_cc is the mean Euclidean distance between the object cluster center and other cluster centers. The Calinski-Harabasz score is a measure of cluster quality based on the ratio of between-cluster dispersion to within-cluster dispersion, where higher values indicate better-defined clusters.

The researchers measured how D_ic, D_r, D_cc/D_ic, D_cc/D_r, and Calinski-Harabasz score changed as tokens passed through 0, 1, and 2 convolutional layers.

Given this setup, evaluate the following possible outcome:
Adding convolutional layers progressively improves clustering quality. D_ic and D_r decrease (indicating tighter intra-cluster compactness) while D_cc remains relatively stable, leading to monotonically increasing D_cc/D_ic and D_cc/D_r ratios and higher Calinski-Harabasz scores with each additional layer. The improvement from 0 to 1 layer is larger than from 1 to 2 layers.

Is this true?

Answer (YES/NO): NO